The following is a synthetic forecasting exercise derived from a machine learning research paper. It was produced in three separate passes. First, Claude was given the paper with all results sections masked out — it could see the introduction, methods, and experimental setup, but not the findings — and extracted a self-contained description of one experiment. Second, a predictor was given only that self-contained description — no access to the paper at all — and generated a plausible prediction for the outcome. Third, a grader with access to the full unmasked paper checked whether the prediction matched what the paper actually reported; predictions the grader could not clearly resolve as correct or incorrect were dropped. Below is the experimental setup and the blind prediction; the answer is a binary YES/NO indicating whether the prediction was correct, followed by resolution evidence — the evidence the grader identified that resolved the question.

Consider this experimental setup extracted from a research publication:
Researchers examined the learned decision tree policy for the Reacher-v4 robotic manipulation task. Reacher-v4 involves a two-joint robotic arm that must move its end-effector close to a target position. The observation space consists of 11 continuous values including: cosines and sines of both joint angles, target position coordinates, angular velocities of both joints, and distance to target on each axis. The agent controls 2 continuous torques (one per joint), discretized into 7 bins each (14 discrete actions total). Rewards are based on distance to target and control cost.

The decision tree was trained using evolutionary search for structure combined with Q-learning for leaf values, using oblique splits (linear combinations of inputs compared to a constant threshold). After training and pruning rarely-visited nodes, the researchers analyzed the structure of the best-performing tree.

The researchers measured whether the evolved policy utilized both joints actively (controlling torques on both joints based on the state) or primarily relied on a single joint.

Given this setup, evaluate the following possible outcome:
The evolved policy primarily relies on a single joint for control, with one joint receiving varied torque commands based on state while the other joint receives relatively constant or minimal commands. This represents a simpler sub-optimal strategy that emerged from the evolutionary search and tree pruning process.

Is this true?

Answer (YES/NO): YES